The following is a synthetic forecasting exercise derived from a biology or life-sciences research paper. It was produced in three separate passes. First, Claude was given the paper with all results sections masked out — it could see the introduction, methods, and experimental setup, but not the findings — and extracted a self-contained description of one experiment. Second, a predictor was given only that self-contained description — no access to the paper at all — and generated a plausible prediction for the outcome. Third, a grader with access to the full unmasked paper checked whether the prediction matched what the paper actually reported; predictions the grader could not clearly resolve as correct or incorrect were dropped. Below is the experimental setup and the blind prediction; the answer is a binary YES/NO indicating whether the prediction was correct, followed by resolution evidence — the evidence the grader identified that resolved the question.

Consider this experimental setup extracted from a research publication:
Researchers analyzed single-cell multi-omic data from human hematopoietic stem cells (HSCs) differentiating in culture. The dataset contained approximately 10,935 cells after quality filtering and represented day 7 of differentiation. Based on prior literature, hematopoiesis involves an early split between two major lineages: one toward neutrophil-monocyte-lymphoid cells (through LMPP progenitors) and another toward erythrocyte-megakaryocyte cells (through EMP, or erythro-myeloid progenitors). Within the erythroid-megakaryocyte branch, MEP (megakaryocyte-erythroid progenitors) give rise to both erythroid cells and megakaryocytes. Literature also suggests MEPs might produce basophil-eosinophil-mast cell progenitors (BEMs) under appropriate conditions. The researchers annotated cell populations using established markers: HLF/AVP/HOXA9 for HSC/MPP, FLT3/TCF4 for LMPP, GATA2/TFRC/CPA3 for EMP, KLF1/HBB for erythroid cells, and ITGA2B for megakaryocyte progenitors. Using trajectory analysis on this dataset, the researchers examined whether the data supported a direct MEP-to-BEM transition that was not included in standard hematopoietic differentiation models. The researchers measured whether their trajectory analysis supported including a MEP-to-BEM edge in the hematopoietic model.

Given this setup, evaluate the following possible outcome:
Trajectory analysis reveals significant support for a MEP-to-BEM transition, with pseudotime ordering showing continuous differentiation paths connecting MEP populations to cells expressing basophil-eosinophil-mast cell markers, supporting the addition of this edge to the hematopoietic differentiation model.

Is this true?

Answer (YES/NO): YES